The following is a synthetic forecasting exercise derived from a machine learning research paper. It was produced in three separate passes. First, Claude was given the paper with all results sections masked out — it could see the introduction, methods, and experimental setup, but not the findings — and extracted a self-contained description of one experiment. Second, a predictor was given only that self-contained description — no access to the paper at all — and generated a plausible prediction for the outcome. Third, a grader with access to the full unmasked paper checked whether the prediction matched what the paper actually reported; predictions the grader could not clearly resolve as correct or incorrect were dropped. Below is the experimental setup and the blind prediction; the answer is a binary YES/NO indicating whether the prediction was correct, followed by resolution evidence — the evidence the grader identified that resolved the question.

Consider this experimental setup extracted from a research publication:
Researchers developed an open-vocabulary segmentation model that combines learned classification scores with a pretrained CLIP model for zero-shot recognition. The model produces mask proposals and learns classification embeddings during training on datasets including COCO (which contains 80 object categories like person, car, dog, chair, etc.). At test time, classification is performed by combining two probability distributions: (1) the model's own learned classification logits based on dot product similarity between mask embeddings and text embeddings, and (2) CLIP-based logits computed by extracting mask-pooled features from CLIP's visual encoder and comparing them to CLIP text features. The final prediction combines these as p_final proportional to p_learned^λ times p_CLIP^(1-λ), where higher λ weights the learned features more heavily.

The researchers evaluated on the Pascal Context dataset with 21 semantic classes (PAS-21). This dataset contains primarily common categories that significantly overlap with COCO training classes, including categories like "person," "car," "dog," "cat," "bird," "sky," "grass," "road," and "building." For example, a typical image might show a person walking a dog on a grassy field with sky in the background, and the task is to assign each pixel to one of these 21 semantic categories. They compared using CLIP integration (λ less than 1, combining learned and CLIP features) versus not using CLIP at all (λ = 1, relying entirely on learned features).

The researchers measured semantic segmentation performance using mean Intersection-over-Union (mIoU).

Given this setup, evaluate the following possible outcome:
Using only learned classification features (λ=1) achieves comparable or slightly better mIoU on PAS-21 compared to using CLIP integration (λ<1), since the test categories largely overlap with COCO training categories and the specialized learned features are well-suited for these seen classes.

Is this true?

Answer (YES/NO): YES